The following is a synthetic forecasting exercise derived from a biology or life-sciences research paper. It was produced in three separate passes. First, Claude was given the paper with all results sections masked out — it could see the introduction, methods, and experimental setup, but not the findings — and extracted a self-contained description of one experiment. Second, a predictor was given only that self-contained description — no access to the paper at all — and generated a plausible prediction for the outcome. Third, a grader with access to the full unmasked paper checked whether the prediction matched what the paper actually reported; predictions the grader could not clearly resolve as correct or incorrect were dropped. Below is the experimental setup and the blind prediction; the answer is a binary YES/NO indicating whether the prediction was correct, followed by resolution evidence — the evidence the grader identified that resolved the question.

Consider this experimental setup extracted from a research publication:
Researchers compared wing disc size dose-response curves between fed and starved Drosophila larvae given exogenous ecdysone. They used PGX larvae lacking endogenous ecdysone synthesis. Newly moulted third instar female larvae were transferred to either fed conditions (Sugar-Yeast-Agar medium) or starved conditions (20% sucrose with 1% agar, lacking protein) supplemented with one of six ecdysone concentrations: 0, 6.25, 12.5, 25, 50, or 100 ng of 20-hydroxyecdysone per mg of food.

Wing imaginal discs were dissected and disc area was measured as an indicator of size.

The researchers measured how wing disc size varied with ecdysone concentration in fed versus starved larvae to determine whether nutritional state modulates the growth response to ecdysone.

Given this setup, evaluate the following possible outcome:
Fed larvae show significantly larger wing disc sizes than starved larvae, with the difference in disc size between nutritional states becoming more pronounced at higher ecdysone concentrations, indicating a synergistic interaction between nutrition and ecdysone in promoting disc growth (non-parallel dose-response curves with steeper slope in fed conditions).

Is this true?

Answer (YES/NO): NO